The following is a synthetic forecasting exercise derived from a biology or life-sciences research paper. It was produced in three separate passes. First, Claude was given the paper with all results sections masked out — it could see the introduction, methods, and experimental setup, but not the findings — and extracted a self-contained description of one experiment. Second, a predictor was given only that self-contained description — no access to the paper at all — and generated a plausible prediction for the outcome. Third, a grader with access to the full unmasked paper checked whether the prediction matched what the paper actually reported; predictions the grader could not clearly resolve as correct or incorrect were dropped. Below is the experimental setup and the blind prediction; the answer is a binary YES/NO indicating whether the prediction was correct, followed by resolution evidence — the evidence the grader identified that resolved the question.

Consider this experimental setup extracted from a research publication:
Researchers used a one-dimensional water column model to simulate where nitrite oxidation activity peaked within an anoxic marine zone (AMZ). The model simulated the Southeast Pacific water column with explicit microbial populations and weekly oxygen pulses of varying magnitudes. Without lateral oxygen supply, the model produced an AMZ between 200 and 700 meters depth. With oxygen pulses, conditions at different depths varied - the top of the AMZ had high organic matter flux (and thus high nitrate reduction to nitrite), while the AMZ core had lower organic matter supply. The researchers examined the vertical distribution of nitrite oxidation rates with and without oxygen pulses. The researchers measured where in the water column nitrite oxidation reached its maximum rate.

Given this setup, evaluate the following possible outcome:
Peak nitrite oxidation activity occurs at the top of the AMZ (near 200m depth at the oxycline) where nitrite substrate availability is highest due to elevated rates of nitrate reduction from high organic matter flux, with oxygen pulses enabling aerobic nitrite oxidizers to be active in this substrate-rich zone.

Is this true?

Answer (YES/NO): YES